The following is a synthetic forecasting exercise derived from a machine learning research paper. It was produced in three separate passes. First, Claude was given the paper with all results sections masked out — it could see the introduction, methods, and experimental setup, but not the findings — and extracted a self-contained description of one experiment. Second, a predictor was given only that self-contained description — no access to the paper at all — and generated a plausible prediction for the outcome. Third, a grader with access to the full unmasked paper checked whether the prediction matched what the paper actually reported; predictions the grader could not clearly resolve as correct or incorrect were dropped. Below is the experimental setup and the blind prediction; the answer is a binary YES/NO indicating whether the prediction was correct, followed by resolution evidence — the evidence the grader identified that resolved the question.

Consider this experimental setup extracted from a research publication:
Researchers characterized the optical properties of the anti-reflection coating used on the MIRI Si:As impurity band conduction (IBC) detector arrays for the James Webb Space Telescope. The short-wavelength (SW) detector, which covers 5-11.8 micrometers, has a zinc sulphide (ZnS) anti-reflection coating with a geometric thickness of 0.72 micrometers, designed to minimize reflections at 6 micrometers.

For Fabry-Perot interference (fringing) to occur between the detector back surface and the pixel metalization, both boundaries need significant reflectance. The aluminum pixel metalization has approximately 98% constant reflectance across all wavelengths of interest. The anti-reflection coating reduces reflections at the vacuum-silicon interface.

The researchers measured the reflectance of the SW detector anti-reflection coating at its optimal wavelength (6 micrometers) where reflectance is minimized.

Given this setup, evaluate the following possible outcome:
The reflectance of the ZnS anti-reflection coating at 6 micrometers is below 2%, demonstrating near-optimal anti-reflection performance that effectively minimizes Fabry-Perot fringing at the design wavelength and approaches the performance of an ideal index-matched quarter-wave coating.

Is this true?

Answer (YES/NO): NO